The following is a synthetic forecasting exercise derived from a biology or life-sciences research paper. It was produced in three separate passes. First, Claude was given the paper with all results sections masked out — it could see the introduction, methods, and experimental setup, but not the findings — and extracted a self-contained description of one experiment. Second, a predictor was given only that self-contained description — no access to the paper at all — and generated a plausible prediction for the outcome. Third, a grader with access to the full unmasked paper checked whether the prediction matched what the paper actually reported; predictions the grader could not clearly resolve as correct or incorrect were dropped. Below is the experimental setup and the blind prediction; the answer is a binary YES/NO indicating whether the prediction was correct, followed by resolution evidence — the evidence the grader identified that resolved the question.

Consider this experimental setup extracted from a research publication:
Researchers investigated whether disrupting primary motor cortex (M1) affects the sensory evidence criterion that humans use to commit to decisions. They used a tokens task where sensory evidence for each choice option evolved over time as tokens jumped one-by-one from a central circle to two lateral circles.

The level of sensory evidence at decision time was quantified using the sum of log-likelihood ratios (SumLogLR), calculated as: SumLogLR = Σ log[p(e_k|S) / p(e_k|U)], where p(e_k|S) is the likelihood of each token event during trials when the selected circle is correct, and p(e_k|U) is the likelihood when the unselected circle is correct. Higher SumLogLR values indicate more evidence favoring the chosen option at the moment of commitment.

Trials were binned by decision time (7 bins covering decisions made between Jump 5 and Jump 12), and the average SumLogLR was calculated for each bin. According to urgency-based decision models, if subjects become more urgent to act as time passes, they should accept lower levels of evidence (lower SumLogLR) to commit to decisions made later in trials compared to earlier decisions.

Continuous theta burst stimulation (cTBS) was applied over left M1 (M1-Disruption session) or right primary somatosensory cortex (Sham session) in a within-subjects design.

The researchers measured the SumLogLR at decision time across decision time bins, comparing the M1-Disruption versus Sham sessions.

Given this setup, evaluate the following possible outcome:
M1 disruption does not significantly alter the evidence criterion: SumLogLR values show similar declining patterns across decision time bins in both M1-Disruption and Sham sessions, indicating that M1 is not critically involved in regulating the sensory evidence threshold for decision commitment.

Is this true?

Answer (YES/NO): YES